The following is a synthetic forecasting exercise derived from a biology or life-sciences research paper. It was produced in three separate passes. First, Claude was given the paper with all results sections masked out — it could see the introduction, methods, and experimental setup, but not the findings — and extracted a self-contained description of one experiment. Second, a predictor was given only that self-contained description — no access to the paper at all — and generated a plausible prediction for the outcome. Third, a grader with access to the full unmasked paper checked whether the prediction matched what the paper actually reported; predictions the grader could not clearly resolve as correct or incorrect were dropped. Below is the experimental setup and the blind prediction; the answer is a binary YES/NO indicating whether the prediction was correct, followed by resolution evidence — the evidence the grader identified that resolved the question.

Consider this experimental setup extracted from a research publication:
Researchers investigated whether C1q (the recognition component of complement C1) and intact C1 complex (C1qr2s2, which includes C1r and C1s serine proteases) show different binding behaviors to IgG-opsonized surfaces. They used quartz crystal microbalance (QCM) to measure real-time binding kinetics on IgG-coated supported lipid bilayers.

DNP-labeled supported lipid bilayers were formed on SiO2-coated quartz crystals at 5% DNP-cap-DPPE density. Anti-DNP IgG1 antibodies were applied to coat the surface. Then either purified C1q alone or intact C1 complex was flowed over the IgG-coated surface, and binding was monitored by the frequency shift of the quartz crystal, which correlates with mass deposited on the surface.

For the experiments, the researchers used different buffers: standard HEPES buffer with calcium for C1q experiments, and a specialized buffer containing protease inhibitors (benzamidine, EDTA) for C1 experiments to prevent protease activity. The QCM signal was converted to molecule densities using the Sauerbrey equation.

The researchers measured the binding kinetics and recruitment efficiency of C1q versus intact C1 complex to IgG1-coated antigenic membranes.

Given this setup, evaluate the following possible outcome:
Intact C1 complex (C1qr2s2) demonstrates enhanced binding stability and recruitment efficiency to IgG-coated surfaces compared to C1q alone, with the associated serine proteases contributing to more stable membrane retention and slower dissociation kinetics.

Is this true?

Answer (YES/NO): YES